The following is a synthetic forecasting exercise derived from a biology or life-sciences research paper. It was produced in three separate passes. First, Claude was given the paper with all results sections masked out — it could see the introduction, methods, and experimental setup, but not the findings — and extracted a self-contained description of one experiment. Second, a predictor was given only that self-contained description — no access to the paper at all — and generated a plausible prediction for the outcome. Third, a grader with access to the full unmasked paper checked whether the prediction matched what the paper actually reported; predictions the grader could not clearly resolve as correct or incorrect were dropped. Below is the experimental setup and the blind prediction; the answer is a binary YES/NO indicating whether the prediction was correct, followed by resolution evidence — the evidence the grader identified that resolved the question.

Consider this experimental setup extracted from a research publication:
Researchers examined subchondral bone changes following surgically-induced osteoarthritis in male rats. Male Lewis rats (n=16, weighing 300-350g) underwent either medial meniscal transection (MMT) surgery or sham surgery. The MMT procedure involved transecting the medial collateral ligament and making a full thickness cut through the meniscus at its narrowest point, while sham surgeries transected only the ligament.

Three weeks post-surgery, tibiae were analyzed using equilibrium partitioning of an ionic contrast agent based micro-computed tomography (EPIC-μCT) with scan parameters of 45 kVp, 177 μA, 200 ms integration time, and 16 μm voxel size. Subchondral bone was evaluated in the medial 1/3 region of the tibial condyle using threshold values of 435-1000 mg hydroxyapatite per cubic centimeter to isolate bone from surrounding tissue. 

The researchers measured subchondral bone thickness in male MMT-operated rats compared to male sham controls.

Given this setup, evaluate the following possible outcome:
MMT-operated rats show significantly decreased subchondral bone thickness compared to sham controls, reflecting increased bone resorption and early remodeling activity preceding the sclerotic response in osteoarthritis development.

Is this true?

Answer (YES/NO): NO